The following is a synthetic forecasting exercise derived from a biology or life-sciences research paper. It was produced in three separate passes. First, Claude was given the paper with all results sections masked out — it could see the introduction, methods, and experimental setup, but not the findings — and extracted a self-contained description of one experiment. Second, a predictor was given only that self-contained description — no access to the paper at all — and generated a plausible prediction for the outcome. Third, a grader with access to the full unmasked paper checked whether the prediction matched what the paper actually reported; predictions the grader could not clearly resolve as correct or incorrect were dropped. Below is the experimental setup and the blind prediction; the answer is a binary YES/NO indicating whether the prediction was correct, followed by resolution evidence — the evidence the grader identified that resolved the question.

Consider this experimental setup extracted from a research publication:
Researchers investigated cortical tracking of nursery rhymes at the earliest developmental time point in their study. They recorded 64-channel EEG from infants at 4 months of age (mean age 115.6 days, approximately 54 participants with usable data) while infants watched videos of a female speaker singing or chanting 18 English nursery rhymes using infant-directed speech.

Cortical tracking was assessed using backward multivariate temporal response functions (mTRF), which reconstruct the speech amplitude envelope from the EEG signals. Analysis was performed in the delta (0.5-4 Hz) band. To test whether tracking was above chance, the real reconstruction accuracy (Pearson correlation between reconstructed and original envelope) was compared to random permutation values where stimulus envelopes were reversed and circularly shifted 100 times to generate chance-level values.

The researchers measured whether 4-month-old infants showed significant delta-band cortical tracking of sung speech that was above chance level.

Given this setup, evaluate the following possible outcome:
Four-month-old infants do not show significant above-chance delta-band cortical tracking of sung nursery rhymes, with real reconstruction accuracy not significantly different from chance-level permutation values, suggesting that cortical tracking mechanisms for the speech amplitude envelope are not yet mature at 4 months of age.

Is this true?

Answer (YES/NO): NO